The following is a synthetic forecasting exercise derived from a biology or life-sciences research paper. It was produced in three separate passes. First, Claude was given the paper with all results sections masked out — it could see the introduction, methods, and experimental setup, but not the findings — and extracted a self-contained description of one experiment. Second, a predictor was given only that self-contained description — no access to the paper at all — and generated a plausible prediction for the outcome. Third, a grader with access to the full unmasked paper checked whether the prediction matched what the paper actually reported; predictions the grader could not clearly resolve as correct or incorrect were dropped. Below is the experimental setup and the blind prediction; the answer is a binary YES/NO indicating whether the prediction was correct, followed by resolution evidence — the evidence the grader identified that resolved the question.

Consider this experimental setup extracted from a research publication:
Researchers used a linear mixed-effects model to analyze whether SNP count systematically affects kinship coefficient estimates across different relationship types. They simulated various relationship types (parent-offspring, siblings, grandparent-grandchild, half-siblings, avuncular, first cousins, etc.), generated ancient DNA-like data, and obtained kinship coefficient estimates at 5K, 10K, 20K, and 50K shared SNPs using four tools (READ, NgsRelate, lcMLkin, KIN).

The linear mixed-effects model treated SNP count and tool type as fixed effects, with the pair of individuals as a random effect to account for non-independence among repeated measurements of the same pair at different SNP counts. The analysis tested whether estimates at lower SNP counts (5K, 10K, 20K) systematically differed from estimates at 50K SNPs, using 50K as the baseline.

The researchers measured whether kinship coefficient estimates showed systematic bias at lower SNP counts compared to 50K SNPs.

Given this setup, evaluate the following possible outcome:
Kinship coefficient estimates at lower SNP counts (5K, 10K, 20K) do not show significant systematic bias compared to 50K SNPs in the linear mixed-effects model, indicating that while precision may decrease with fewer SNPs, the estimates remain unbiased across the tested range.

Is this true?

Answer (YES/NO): NO